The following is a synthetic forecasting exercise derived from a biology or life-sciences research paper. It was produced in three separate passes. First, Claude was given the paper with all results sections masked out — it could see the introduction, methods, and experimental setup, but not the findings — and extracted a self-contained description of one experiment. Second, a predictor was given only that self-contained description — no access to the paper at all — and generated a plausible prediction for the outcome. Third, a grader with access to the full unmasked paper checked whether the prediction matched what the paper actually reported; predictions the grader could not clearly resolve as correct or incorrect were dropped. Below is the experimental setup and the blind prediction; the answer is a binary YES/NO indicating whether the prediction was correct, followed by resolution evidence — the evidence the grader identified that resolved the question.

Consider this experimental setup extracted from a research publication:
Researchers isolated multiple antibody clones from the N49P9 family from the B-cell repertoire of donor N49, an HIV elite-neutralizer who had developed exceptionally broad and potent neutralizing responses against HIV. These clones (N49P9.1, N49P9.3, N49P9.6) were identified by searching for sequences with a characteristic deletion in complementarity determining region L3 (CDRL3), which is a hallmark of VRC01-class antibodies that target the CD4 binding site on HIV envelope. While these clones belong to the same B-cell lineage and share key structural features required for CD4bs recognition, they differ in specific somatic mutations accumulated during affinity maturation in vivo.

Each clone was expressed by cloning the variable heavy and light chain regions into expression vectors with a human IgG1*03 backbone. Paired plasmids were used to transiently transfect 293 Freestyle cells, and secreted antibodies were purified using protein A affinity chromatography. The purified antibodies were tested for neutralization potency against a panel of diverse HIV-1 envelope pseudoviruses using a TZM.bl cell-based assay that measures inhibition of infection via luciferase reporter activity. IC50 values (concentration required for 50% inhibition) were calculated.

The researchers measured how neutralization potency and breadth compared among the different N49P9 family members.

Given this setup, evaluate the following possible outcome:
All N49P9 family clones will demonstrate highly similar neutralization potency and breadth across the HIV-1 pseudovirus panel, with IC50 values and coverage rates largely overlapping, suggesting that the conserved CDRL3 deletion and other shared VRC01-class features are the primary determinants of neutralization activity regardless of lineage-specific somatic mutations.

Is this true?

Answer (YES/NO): NO